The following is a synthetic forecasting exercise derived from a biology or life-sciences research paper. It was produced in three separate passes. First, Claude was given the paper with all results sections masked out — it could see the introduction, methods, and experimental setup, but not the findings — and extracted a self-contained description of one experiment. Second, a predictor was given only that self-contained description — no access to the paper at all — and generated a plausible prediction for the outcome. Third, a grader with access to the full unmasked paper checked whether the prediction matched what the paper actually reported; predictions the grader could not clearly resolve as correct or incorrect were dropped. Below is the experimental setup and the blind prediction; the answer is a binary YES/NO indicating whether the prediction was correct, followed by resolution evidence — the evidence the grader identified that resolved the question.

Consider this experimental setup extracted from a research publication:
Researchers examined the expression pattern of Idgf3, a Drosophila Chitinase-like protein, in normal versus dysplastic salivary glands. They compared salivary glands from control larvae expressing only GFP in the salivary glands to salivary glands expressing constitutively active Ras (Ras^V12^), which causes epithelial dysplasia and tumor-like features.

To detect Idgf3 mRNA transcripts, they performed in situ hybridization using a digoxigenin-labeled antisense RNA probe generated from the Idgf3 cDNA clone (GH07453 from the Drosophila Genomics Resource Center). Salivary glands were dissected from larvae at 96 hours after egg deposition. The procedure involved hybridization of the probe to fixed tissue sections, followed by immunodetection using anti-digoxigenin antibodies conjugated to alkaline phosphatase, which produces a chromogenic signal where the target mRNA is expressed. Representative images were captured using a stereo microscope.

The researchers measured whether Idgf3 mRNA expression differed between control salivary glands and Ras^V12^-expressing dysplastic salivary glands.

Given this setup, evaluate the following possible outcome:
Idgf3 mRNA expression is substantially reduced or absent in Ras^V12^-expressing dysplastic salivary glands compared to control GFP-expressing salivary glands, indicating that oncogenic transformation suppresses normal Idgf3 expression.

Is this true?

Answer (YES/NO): NO